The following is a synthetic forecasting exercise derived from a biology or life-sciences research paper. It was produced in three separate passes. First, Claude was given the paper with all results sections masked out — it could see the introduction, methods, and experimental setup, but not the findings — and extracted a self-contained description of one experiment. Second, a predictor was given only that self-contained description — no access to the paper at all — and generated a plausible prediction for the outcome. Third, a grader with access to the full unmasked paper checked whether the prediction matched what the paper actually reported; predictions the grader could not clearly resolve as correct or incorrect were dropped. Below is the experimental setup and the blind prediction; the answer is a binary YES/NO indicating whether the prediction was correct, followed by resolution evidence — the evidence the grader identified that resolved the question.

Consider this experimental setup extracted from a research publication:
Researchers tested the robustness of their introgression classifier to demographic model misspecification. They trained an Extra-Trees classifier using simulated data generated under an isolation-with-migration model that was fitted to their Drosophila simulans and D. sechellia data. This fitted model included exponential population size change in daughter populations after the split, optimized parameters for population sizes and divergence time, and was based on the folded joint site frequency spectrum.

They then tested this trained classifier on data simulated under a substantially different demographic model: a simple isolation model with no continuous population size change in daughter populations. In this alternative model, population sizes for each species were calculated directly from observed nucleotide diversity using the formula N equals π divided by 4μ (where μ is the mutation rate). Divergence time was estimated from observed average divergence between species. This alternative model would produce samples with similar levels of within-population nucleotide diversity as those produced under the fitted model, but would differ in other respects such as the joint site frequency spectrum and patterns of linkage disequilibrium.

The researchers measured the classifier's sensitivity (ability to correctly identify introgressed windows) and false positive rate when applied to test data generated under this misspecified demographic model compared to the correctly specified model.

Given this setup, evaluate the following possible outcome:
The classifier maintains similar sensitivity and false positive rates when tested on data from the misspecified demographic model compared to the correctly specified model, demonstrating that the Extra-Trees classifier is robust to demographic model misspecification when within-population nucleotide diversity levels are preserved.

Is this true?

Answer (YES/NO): YES